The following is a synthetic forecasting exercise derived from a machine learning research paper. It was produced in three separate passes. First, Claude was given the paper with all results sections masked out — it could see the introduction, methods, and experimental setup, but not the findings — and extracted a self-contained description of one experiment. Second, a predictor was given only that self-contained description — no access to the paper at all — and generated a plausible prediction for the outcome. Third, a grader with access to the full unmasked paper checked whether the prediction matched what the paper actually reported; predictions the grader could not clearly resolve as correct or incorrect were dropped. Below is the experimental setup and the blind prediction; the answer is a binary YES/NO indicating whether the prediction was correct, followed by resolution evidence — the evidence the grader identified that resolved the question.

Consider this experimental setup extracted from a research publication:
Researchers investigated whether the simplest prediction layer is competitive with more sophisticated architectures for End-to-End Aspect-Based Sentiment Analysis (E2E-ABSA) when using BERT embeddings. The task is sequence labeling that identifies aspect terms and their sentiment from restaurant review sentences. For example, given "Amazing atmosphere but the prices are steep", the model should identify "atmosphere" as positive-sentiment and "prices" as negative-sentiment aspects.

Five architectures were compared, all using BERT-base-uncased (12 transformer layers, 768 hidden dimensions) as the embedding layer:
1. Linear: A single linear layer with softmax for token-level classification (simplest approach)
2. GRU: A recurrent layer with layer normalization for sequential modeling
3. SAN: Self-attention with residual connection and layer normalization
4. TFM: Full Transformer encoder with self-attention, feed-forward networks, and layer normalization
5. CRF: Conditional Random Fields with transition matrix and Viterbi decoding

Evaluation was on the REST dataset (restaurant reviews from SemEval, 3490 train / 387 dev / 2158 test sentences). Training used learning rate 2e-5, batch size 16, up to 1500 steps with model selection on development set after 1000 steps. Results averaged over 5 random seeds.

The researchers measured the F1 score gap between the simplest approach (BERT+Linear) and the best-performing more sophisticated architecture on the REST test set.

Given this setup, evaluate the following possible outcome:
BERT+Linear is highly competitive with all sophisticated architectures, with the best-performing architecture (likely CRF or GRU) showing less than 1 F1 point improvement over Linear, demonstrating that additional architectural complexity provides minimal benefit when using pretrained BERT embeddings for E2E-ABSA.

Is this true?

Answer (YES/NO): NO